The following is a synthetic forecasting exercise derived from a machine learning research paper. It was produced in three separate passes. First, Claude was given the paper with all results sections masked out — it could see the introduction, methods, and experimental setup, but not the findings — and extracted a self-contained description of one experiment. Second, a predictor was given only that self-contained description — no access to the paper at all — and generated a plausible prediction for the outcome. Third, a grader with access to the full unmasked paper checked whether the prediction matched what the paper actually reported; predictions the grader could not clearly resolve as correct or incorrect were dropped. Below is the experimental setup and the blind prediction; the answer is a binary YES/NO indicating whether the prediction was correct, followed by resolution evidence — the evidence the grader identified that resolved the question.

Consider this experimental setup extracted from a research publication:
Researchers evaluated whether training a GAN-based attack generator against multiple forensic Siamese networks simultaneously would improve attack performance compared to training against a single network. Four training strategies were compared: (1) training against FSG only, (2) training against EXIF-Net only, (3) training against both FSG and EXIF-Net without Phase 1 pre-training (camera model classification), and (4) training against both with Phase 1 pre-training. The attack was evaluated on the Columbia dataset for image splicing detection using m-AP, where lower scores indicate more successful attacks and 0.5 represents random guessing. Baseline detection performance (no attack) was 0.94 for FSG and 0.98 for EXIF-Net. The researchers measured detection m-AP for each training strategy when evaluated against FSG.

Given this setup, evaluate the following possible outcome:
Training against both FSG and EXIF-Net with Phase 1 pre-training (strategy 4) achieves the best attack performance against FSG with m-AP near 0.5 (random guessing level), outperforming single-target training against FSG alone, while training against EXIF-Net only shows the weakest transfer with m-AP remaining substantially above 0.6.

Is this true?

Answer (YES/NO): NO